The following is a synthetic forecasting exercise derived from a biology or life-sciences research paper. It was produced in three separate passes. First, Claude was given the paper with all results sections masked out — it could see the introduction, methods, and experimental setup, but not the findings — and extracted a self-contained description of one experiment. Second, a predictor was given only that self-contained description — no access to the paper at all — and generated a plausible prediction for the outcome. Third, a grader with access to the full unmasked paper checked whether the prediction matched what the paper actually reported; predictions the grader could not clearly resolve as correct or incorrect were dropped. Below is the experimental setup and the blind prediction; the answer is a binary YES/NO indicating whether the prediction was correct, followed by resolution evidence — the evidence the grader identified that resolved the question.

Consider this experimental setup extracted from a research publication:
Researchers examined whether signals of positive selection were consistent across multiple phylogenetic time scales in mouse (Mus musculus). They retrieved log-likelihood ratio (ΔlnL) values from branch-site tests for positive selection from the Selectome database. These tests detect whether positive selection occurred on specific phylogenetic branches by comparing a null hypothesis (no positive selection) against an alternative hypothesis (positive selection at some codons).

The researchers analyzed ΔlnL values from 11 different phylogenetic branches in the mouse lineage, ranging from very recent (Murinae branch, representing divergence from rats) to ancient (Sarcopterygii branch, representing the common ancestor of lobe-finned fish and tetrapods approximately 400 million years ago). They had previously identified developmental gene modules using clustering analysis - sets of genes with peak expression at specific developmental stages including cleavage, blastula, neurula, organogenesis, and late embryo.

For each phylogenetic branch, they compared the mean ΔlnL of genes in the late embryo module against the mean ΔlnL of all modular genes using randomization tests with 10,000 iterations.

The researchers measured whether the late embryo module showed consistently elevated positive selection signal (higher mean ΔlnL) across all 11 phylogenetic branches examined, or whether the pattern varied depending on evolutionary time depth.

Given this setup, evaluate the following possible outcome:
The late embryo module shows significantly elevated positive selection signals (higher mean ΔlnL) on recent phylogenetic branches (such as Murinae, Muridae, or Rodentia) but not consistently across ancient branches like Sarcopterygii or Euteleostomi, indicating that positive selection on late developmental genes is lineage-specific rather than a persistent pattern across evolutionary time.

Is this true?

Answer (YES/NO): NO